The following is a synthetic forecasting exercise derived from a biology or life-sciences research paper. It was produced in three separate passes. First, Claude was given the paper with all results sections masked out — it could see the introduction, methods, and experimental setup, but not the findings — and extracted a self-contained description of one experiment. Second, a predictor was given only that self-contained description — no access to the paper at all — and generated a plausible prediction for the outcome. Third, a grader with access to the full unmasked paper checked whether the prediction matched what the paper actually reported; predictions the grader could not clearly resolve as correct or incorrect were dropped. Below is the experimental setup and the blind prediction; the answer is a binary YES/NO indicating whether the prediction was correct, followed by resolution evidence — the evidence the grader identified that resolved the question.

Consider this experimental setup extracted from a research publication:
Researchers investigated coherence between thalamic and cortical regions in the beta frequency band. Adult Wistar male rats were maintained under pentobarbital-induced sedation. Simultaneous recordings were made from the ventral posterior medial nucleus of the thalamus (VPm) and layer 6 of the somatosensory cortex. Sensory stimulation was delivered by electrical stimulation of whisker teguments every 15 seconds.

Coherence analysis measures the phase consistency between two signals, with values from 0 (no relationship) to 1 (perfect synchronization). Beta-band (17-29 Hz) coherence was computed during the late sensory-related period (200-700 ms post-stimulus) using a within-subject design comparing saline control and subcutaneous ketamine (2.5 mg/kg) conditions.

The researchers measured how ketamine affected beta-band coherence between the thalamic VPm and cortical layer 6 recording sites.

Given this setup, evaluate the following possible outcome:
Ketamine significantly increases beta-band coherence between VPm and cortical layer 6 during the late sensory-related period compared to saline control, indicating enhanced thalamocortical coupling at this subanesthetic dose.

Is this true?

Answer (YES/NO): NO